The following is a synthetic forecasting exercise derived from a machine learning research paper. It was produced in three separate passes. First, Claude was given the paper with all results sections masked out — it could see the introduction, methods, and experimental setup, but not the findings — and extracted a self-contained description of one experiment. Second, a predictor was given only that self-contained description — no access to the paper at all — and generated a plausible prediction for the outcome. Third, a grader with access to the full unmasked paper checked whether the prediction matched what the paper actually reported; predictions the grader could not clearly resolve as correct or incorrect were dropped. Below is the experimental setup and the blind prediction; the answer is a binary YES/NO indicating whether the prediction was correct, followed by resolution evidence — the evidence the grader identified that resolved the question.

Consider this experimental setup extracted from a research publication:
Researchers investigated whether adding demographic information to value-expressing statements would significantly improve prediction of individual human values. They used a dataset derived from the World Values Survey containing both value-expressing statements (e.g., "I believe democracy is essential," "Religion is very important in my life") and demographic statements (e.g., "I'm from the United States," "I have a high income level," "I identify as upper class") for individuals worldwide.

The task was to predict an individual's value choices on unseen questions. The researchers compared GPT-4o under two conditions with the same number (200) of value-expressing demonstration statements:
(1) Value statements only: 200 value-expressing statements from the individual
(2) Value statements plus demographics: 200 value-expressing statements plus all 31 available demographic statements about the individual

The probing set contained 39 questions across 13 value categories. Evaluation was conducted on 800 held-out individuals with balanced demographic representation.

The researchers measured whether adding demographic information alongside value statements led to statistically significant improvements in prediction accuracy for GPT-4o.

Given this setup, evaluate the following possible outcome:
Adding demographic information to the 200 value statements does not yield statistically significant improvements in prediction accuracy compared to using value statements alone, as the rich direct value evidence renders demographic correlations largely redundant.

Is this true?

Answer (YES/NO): YES